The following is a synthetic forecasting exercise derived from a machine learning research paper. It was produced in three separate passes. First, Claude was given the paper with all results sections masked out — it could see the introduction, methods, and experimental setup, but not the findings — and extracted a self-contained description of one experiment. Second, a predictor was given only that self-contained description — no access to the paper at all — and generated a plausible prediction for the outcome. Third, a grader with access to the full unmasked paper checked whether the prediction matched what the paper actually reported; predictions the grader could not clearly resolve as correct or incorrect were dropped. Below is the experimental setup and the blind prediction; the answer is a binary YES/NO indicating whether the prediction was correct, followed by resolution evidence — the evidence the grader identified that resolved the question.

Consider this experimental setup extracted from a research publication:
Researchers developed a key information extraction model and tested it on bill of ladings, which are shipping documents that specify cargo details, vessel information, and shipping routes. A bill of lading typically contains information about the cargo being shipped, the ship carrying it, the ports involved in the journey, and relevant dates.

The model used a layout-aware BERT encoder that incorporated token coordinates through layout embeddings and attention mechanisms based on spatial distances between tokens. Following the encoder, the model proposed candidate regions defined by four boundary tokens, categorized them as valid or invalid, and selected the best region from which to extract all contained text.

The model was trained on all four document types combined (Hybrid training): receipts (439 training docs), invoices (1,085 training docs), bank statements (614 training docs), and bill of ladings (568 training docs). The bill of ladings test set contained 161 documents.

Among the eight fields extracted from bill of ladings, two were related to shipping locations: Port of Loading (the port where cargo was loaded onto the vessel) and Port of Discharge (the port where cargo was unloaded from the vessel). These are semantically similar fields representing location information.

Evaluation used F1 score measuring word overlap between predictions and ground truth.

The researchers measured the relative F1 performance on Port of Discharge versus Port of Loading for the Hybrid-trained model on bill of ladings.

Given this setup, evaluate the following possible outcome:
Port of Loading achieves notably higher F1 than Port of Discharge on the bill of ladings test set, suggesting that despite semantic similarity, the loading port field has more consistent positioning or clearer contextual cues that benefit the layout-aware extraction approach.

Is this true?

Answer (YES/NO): NO